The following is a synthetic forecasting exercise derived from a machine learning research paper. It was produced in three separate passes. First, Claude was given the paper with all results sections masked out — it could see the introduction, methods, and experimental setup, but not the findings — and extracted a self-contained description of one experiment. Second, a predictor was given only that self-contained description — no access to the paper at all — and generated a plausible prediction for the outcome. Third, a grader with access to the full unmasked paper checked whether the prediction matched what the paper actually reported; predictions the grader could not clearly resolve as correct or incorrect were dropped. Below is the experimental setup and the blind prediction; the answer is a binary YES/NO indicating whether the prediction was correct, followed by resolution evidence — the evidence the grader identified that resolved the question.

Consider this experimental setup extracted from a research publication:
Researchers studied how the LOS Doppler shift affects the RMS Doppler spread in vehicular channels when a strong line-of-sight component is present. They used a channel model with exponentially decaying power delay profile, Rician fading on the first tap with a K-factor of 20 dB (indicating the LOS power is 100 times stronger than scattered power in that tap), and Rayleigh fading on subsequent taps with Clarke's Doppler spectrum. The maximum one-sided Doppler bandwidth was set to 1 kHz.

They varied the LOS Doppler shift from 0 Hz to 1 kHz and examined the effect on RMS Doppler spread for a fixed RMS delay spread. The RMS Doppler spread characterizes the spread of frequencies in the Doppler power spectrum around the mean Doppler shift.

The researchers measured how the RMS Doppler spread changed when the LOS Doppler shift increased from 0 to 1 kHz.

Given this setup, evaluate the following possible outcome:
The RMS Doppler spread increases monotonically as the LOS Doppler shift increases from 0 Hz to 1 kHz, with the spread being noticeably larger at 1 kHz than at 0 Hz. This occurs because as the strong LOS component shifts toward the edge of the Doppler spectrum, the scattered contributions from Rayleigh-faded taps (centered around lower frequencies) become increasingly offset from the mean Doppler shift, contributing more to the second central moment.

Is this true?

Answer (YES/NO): YES